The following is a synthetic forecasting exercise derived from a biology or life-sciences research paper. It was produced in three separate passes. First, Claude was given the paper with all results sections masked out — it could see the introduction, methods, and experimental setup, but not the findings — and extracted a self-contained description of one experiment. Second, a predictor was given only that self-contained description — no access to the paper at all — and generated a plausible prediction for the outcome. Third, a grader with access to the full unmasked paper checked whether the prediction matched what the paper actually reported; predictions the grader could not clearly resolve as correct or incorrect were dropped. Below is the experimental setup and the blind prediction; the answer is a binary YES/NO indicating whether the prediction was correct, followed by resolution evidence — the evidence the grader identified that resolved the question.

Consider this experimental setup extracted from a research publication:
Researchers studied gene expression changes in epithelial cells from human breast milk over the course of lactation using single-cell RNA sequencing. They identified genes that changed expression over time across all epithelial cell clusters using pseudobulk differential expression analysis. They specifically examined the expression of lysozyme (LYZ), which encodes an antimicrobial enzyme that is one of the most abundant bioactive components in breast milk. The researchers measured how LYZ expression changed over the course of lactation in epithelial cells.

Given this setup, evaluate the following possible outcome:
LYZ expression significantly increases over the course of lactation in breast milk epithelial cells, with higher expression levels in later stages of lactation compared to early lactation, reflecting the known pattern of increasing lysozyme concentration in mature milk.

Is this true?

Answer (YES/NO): YES